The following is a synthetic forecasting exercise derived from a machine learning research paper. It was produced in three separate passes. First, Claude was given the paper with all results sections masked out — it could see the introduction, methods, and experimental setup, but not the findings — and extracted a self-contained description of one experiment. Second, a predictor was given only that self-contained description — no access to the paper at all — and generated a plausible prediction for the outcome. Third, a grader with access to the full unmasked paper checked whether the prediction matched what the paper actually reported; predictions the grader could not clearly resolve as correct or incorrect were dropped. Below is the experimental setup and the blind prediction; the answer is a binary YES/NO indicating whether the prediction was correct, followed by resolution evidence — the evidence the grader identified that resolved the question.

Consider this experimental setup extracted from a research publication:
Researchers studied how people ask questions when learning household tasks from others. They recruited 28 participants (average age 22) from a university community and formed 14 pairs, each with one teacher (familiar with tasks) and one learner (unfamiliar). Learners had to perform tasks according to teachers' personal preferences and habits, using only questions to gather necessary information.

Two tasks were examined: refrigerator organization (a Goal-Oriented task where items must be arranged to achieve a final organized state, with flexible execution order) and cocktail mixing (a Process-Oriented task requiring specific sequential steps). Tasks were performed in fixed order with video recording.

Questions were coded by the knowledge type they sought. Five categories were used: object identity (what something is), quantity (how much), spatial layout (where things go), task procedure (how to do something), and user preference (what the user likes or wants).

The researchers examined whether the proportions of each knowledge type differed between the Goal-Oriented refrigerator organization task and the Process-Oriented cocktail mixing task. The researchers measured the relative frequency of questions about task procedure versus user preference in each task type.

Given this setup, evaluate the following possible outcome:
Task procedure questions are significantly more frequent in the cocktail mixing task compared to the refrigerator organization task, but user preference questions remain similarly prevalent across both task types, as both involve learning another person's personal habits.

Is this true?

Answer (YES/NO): YES